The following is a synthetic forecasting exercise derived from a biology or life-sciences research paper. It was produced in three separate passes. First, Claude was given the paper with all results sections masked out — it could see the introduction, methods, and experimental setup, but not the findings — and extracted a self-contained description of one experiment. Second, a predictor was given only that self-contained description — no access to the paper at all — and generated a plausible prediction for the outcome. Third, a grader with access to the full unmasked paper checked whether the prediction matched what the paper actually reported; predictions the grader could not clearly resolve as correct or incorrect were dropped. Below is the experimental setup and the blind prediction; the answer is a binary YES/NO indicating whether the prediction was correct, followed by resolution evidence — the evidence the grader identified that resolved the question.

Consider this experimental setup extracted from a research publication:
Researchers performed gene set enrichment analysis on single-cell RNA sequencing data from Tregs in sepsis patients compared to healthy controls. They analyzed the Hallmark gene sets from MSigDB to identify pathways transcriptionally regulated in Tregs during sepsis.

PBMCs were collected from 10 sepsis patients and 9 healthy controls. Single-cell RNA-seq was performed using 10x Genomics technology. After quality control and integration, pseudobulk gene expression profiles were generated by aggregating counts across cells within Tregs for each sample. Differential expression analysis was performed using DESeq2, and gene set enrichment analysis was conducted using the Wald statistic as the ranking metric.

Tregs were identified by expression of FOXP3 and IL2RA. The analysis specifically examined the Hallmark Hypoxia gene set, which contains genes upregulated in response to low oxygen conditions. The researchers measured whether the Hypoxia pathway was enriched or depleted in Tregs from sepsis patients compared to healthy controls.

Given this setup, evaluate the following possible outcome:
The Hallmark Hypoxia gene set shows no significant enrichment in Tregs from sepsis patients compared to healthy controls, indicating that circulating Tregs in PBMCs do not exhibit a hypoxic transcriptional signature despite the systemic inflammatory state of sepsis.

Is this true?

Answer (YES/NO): NO